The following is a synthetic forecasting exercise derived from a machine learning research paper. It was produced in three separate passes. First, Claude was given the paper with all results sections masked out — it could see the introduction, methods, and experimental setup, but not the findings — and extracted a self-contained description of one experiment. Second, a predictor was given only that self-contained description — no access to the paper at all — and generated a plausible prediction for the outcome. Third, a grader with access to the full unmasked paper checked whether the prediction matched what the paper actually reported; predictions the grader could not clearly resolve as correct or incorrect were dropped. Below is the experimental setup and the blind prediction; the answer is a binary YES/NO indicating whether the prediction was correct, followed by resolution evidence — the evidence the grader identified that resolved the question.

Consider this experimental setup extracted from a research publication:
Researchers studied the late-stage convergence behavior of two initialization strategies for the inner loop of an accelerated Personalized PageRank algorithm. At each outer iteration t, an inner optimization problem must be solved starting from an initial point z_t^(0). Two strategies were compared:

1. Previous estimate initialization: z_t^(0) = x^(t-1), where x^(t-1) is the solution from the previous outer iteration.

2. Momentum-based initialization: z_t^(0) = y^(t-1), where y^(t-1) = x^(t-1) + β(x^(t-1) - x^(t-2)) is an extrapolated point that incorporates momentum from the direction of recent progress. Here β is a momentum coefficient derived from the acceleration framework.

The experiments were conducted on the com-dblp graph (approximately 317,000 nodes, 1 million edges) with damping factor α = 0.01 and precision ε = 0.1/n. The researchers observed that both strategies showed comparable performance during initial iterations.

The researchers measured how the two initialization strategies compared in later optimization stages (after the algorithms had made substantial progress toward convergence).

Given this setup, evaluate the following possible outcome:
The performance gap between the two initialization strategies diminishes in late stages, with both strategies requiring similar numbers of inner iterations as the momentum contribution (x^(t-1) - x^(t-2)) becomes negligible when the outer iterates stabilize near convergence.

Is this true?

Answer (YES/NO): NO